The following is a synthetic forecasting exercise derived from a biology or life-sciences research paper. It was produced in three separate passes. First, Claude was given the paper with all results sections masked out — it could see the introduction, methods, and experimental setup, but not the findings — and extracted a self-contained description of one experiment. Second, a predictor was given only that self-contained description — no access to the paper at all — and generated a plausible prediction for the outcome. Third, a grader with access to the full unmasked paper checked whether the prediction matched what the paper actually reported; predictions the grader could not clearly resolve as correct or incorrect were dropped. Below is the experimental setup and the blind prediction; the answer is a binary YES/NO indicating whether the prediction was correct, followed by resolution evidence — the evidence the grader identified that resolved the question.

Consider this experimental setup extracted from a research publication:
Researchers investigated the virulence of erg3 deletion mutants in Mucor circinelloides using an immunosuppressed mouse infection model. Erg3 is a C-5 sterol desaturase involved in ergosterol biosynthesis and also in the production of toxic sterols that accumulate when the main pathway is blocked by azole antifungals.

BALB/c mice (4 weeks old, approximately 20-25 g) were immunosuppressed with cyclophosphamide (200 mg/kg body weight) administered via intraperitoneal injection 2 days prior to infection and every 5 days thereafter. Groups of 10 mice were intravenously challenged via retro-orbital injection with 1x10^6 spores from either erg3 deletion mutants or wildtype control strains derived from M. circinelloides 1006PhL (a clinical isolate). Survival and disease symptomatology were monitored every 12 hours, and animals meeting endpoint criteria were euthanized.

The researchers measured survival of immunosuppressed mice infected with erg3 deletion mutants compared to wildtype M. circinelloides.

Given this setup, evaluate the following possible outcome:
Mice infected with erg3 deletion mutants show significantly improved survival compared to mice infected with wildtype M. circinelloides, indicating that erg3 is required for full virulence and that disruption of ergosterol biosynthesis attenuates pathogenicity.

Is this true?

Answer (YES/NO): YES